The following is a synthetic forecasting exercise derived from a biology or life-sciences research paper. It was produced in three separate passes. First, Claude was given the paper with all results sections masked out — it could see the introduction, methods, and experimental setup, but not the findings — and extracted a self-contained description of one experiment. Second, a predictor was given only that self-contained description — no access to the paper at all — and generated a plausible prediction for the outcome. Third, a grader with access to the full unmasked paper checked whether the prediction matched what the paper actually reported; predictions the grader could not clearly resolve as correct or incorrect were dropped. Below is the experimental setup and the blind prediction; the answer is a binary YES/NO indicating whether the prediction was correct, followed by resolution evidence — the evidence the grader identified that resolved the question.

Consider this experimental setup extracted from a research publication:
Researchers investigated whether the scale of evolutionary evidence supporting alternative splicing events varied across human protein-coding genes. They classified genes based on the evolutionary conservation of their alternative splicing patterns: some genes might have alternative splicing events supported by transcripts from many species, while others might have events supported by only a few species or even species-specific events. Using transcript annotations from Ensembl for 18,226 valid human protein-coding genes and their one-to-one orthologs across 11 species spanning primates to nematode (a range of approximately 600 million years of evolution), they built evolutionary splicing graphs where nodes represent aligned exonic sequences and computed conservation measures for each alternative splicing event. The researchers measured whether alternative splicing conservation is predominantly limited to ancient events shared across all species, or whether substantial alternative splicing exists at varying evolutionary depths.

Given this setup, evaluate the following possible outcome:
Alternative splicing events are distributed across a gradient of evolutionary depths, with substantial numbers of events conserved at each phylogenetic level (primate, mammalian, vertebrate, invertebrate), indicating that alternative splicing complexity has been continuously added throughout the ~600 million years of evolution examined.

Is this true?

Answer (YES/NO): NO